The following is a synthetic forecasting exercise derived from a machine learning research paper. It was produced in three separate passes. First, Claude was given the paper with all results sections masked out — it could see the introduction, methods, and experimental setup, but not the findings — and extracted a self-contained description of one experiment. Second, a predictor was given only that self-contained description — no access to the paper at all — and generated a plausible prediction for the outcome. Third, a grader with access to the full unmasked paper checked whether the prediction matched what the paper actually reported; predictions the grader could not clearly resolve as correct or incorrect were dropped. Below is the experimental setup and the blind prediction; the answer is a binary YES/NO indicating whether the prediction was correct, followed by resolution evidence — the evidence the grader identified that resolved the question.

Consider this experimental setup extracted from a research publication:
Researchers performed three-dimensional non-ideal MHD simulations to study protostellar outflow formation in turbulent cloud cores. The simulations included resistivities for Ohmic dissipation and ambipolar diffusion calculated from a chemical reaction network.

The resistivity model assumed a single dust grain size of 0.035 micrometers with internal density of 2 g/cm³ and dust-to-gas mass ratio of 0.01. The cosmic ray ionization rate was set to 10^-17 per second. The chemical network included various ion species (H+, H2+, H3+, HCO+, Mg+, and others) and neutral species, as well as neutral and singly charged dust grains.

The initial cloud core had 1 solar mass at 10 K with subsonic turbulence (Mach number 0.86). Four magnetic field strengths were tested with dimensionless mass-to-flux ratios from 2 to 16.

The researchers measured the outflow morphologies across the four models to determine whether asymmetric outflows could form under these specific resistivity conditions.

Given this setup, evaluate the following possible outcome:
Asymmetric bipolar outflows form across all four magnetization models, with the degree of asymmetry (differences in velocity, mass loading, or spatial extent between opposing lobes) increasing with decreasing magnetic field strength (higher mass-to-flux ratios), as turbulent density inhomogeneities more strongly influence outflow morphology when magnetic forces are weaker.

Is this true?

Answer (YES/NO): NO